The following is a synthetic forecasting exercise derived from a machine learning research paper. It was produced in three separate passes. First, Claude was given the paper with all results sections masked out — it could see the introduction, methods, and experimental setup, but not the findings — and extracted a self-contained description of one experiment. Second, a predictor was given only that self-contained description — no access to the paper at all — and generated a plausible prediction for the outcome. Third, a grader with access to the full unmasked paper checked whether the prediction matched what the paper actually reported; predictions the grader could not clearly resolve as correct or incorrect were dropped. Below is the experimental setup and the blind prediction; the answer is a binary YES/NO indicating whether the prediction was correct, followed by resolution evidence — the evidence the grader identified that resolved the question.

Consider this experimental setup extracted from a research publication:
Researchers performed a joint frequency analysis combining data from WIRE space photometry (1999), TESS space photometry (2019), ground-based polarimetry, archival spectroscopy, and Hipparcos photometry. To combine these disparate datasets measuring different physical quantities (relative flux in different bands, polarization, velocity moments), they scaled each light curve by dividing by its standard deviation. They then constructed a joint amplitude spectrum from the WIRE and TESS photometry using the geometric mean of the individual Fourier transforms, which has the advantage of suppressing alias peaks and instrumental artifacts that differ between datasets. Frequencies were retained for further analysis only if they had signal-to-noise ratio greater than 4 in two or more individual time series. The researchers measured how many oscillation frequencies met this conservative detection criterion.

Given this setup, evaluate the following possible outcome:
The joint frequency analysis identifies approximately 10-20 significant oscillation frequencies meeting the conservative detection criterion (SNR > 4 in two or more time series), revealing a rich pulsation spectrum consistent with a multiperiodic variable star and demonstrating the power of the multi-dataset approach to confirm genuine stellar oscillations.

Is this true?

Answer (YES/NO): YES